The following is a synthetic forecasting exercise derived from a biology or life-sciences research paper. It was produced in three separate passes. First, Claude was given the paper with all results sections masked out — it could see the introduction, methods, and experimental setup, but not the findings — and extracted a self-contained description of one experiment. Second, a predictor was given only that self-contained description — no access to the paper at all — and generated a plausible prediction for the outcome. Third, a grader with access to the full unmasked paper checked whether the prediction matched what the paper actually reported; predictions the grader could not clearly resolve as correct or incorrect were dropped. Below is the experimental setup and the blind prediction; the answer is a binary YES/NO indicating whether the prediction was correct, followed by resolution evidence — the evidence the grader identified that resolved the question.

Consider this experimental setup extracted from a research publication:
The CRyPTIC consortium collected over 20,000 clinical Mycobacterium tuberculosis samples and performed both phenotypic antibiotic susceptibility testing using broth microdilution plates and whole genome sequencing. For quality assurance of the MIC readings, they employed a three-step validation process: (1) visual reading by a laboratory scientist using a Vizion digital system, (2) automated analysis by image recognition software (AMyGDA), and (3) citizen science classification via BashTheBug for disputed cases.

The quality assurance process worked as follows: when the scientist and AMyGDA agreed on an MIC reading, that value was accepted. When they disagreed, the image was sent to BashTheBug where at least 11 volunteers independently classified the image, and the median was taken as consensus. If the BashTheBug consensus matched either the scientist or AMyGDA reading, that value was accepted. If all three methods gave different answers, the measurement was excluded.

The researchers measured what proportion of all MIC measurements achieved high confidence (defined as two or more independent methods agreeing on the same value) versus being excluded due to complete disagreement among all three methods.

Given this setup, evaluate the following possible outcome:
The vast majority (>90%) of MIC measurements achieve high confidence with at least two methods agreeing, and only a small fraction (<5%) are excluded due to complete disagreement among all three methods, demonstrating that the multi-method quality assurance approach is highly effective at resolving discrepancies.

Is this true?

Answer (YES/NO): NO